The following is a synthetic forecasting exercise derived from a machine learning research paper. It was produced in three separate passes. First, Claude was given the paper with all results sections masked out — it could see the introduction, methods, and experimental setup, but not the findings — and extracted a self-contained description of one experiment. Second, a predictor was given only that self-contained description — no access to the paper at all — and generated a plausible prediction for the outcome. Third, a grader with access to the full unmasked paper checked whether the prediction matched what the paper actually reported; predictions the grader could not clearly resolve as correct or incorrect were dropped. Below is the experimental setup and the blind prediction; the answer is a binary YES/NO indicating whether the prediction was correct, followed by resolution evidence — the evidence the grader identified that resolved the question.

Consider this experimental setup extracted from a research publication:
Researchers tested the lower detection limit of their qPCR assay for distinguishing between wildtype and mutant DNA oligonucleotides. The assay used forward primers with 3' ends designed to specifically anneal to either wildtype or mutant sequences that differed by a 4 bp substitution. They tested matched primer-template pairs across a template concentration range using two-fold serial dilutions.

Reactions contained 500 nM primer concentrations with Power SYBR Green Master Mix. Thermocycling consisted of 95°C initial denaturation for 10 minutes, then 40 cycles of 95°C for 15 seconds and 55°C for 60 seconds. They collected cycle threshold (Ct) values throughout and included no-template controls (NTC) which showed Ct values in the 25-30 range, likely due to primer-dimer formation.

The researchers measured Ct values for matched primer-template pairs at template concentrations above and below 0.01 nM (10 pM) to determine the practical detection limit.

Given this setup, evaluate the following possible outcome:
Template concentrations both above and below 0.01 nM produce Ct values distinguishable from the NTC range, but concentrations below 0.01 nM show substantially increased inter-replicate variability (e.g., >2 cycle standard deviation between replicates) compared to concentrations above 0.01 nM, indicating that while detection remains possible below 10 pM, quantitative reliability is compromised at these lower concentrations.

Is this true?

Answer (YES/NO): NO